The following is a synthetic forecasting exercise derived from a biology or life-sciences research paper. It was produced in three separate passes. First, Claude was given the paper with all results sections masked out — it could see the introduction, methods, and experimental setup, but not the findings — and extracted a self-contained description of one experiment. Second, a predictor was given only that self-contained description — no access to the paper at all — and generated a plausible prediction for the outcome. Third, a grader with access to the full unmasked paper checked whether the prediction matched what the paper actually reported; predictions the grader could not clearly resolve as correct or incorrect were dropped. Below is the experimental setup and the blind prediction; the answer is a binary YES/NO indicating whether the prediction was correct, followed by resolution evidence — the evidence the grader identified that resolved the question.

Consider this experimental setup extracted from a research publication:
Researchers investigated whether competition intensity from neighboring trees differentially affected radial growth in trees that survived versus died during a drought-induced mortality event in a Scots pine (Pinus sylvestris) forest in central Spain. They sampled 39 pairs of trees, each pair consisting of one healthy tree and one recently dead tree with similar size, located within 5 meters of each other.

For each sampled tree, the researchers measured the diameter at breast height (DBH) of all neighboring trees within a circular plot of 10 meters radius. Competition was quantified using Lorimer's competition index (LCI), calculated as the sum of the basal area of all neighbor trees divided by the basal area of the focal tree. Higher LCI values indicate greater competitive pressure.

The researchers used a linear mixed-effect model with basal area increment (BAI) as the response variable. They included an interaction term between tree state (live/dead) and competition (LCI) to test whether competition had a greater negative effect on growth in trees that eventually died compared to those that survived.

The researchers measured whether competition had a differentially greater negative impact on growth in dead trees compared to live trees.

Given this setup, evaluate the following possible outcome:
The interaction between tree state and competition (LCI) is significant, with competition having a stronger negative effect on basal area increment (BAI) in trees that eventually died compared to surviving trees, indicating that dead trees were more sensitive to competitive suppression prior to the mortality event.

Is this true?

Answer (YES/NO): NO